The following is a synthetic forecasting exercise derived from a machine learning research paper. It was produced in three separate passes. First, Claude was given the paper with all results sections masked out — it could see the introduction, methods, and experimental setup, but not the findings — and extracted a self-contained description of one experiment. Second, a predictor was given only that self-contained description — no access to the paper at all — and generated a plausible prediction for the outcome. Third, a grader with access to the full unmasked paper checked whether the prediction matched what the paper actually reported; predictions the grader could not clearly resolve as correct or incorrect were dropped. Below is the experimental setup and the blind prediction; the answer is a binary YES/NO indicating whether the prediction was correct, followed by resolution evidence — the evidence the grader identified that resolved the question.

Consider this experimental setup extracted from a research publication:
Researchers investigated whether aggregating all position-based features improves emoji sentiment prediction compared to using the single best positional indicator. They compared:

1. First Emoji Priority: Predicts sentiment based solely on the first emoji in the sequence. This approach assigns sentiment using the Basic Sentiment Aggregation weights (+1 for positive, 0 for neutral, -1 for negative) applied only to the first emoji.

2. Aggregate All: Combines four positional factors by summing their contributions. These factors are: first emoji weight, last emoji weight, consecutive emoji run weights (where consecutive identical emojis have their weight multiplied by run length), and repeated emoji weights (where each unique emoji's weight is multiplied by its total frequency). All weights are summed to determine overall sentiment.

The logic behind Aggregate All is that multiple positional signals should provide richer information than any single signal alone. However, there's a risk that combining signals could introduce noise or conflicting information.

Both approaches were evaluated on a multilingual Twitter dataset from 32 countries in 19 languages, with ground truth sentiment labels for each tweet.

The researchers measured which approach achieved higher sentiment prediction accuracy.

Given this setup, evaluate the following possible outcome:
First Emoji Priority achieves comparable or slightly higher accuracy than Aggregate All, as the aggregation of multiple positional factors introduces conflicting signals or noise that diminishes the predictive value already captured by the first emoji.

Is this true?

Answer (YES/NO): YES